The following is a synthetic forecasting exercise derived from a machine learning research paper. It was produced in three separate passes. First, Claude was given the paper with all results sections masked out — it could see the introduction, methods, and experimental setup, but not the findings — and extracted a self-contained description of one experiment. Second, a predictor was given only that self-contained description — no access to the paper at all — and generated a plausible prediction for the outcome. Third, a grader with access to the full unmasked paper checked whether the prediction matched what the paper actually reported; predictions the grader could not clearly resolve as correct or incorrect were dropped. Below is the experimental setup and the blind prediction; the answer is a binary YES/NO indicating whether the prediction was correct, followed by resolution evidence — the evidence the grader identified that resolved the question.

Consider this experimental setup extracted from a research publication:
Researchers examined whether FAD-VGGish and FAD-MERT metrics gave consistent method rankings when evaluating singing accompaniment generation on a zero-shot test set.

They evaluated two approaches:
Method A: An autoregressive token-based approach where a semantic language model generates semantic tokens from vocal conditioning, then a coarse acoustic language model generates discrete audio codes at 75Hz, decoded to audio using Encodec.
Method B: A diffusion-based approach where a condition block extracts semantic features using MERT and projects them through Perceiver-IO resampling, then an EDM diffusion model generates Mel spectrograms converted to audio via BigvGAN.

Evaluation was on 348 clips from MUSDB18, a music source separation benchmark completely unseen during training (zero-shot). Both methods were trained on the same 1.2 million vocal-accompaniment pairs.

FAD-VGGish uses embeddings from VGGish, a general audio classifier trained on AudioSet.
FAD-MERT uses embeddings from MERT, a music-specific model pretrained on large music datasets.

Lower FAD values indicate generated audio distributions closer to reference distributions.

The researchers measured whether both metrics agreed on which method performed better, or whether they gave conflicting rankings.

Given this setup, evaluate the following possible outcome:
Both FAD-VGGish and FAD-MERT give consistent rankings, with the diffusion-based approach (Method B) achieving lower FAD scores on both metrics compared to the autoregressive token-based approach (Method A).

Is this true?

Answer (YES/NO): NO